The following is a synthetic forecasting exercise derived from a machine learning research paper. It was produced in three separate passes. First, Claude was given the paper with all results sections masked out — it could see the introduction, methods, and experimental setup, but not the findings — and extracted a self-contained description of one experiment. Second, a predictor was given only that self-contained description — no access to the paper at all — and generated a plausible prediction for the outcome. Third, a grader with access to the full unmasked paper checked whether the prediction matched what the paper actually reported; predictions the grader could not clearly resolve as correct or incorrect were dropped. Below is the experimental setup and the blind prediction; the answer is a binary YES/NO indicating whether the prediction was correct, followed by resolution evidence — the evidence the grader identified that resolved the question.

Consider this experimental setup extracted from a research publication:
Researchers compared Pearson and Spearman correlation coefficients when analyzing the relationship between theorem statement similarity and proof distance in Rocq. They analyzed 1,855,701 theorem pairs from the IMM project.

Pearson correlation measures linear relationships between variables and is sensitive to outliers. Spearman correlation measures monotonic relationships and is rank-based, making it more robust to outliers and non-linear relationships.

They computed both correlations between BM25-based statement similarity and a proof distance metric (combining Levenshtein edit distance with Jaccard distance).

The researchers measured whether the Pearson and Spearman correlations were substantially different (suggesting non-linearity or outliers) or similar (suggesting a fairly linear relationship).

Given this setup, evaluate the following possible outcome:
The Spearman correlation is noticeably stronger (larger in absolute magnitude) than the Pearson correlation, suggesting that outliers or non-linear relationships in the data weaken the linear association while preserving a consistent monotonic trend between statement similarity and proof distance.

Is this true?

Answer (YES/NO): NO